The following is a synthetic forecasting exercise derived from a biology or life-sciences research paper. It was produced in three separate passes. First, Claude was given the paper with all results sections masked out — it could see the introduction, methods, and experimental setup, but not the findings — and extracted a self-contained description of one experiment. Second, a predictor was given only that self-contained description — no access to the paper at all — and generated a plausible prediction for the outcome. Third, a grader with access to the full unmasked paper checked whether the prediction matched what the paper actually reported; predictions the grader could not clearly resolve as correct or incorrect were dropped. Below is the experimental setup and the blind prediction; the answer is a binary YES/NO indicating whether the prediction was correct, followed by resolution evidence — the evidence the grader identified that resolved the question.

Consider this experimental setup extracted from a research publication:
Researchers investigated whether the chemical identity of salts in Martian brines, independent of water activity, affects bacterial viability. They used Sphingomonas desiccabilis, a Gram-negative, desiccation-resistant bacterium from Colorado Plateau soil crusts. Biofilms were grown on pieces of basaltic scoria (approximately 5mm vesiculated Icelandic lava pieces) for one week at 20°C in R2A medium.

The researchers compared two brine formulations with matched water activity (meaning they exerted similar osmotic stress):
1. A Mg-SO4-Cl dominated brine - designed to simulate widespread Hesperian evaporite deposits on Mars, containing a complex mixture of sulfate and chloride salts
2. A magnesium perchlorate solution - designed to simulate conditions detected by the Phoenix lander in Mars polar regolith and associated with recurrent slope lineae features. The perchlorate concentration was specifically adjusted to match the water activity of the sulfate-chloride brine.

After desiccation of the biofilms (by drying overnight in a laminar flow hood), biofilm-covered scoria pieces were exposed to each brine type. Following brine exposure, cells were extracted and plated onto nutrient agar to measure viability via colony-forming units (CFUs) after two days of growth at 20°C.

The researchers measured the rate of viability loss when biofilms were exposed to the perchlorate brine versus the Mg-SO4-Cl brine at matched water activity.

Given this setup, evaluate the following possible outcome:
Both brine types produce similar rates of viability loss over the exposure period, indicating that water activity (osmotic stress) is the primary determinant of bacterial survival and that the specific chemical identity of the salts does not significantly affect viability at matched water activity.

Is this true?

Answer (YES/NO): NO